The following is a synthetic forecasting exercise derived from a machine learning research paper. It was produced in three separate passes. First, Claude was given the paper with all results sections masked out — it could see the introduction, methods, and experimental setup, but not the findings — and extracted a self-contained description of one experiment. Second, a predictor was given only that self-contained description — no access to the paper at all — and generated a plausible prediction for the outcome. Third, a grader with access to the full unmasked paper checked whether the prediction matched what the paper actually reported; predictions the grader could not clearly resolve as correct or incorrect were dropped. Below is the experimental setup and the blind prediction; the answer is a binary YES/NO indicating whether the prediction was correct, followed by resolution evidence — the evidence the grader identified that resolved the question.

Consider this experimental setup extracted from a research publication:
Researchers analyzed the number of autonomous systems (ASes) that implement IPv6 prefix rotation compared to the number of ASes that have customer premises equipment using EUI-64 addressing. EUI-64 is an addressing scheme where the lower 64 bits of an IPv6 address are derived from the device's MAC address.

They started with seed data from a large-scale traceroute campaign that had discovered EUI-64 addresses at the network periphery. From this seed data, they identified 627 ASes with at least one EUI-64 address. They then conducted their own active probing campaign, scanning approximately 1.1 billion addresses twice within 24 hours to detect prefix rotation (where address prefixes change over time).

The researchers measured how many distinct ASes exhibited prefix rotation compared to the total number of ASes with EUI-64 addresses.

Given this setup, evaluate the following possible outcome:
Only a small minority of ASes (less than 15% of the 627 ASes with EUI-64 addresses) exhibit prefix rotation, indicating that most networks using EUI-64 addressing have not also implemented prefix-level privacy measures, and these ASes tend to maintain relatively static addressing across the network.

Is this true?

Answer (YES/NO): NO